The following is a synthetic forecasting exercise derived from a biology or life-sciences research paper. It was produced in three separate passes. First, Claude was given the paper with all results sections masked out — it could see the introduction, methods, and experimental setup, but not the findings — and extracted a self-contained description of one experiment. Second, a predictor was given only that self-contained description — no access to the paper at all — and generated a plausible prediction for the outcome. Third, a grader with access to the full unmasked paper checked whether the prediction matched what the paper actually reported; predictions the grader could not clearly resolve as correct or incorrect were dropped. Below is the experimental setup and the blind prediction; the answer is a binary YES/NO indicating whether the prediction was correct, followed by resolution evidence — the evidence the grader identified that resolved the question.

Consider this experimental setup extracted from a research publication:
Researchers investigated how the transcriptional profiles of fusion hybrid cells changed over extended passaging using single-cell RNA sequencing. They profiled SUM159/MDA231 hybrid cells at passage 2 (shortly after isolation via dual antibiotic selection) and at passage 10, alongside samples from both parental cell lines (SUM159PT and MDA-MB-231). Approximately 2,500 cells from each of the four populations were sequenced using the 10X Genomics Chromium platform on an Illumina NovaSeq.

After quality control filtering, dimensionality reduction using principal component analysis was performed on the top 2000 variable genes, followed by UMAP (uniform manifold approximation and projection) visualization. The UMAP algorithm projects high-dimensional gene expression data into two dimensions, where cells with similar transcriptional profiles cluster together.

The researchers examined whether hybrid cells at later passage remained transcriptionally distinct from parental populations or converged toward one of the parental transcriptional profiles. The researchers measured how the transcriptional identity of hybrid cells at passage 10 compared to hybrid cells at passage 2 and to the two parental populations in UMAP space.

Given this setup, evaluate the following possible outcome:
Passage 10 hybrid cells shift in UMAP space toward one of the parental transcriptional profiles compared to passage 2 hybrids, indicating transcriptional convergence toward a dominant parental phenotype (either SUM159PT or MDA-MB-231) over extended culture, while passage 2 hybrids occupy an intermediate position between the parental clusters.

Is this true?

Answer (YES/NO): NO